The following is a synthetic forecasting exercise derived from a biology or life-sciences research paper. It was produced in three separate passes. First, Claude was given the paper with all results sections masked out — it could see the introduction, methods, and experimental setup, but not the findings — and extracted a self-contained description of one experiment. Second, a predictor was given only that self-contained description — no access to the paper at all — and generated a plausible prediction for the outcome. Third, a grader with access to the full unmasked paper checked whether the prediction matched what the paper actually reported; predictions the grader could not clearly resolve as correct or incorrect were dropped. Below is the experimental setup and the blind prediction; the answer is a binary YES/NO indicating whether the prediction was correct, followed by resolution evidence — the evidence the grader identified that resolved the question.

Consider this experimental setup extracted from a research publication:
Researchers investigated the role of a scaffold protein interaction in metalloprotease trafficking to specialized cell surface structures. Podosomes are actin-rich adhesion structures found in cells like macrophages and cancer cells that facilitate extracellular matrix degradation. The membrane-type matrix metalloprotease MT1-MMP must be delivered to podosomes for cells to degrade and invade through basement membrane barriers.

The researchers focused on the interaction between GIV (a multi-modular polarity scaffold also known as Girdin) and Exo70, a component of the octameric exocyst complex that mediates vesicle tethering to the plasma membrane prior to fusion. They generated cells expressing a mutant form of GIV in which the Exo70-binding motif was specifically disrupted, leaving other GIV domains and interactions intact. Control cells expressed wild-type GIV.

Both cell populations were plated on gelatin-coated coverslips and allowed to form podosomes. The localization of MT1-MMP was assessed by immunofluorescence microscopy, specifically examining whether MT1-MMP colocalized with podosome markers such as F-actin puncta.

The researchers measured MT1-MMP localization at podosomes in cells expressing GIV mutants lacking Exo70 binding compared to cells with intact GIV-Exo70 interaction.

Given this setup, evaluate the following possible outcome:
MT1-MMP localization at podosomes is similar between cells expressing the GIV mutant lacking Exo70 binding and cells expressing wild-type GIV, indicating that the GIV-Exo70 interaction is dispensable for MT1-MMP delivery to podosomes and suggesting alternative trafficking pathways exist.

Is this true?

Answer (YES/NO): NO